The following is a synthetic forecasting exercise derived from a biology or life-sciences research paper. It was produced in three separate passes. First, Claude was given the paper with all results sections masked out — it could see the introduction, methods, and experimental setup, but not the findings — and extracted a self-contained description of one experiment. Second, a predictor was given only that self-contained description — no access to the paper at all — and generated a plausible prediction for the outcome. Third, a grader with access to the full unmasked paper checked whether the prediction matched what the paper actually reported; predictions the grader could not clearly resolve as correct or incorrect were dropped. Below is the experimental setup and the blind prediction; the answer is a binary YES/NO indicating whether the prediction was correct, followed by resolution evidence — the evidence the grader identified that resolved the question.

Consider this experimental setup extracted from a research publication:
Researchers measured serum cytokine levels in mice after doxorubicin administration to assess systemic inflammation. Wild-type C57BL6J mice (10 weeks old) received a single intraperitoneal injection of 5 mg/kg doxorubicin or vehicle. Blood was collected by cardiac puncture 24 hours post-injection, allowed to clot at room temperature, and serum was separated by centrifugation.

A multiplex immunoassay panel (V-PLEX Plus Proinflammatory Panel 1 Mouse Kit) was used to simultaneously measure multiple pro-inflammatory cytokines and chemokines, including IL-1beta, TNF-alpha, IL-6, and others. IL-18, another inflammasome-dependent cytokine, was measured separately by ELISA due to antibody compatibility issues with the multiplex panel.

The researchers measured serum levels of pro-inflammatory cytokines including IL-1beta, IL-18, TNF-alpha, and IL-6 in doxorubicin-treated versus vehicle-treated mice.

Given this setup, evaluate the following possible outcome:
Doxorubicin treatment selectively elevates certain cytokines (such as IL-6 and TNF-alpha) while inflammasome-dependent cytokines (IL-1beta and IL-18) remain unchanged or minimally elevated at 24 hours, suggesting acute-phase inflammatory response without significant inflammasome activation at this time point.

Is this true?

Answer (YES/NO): NO